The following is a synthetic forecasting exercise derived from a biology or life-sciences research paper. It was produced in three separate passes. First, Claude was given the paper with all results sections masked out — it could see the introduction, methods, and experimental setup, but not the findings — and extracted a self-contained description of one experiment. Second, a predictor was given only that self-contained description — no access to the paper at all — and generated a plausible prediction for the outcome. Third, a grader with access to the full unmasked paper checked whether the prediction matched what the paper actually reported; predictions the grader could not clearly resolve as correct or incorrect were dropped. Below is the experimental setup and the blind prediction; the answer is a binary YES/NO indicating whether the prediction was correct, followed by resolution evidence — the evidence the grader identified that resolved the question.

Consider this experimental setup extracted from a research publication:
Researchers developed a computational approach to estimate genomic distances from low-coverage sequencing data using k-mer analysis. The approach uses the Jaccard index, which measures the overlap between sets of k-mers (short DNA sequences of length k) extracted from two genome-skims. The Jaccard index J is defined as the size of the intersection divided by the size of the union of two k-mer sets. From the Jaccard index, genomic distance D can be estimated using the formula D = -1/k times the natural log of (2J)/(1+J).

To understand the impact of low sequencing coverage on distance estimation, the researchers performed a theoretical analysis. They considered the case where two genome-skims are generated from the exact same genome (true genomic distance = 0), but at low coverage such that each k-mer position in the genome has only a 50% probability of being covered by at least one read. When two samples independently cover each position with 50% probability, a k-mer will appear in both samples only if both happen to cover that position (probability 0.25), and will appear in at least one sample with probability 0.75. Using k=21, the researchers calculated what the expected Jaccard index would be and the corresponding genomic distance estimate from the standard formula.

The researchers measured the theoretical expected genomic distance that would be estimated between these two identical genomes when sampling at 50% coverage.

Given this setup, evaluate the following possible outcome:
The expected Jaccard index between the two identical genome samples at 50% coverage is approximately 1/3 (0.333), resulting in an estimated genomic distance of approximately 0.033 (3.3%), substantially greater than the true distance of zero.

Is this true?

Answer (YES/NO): NO